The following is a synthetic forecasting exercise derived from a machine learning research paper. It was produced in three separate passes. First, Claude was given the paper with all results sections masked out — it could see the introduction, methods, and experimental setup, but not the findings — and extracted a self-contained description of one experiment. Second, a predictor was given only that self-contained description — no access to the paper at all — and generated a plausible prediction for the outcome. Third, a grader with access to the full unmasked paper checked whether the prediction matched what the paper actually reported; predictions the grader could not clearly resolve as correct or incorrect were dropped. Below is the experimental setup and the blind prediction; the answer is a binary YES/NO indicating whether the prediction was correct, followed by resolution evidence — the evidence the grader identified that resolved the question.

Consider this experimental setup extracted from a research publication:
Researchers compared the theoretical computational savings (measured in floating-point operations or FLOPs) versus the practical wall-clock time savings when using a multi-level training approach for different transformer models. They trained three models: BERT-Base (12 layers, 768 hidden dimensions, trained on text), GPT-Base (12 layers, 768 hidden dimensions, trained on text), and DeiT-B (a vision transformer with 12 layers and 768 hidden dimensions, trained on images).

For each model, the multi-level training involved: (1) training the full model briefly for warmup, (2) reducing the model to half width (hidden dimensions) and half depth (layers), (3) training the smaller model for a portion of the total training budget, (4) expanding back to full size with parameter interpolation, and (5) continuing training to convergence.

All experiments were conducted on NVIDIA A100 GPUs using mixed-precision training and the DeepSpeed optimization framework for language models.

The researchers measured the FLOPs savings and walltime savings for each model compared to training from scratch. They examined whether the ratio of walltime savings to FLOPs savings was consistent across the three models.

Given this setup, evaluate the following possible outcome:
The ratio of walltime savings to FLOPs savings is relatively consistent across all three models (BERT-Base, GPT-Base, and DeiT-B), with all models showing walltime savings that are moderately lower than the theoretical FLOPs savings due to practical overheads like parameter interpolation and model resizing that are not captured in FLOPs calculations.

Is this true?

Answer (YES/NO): NO